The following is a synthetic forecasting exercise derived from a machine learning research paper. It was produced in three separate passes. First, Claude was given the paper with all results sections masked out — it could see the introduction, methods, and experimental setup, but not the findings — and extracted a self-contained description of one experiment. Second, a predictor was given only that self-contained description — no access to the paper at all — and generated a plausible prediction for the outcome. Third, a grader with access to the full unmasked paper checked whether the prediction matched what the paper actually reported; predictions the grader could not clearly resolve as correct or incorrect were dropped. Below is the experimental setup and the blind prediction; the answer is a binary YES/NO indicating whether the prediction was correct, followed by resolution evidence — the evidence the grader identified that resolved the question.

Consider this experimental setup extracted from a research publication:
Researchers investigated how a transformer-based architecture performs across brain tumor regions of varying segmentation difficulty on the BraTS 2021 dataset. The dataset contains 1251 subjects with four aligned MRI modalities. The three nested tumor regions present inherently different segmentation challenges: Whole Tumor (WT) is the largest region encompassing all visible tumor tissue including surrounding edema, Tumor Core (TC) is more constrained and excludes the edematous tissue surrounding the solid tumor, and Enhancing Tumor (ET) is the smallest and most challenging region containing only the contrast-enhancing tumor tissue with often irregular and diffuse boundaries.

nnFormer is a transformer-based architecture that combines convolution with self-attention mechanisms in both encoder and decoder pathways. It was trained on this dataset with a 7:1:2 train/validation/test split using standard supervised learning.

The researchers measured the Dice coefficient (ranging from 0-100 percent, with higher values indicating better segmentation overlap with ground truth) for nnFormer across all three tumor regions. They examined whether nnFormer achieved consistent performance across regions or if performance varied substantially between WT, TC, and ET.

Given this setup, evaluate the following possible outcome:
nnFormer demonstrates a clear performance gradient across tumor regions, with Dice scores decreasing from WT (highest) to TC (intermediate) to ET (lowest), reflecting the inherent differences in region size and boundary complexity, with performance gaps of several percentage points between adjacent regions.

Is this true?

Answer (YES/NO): YES